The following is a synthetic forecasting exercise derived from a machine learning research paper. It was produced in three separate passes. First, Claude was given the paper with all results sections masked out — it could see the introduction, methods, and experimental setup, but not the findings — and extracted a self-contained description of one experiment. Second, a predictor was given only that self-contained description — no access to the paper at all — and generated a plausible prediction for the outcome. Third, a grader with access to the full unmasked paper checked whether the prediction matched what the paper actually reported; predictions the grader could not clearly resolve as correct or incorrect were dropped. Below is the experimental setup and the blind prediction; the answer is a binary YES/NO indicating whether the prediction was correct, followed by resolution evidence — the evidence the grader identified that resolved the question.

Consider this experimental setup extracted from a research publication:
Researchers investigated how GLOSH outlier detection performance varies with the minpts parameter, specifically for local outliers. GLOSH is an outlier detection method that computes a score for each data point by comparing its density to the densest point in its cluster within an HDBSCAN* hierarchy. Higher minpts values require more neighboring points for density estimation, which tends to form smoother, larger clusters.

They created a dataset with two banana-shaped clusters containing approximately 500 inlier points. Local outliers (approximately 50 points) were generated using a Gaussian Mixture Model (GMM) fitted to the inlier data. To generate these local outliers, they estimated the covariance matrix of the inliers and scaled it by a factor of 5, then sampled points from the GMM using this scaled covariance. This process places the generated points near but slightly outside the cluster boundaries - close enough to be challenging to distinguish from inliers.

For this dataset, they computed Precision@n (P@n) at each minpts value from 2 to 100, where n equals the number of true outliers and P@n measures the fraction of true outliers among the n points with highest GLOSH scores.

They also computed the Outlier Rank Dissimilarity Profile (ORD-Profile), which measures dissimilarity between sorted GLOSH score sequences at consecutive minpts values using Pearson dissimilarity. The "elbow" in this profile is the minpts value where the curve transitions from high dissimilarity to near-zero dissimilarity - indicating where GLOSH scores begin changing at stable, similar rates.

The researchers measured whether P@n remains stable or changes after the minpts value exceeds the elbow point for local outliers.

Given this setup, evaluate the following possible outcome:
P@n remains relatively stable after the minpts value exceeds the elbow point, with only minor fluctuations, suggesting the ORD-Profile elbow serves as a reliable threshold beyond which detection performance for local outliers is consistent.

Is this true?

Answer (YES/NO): NO